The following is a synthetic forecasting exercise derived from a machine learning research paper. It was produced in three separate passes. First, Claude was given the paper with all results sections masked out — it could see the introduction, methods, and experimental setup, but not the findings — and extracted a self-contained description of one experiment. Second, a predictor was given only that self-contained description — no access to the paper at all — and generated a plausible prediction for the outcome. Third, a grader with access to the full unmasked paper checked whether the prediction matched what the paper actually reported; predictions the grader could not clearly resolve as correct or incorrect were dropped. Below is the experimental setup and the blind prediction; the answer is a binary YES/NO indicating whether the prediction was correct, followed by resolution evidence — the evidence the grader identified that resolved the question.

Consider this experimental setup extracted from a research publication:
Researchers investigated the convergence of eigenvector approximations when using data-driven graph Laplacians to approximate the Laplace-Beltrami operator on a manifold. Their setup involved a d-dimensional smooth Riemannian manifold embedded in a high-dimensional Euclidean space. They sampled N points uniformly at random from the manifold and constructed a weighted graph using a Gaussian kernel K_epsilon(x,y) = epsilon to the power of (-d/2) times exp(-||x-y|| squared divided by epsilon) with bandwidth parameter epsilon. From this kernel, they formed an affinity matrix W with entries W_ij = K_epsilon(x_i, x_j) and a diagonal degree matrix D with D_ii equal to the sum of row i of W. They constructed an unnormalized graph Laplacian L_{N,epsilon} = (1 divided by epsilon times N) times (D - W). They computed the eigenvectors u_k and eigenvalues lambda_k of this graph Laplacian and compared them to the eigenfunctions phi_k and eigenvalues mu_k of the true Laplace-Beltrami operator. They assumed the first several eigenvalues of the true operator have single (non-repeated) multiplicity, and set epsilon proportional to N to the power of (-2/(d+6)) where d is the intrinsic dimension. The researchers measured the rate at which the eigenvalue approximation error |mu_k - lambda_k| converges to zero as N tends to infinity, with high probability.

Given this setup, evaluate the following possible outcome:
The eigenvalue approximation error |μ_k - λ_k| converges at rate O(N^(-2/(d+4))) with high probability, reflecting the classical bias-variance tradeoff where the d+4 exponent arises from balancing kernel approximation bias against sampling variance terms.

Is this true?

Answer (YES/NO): NO